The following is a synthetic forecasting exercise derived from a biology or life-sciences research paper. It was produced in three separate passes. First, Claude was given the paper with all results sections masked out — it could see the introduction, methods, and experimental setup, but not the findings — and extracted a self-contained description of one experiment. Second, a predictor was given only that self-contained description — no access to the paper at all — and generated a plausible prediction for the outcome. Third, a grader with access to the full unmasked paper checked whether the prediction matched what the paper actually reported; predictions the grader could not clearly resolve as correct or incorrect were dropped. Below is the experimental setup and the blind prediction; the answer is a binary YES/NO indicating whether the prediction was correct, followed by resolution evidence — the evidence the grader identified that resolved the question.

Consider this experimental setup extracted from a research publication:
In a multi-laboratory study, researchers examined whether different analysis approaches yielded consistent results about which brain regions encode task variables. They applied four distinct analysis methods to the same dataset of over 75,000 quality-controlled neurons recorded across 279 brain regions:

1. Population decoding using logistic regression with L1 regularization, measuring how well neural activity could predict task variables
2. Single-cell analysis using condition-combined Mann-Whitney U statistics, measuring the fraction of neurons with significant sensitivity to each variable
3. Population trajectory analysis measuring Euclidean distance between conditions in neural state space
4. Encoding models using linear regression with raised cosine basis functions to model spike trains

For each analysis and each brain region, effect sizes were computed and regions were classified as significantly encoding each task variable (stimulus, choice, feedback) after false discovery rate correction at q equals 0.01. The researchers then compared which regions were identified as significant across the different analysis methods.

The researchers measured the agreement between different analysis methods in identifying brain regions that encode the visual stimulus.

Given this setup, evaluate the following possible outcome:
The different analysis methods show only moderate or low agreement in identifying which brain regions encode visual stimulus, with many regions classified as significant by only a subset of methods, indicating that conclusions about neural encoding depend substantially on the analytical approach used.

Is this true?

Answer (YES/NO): NO